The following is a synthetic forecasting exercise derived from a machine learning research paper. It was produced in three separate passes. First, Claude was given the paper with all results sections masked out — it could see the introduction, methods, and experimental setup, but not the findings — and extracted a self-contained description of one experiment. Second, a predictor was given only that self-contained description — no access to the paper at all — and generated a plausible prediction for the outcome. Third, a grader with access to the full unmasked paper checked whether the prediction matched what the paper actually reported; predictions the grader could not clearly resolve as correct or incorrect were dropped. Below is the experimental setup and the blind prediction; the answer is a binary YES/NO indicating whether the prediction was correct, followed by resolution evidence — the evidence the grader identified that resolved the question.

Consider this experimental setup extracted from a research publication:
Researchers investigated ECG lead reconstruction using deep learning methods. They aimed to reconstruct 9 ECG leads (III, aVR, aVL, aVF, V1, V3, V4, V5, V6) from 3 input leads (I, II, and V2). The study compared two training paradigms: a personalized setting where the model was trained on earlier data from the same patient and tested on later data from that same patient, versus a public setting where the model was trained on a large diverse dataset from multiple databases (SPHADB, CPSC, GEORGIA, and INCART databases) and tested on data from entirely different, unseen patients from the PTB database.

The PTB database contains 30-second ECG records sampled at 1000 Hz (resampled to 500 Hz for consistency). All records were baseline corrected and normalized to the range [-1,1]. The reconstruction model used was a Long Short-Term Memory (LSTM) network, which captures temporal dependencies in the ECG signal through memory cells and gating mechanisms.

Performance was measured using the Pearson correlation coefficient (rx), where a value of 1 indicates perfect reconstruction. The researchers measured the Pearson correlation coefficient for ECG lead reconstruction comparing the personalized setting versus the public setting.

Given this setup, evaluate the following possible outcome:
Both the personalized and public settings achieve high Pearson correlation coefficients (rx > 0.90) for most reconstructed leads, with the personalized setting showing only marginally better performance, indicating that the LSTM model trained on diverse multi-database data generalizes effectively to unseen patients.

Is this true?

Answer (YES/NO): NO